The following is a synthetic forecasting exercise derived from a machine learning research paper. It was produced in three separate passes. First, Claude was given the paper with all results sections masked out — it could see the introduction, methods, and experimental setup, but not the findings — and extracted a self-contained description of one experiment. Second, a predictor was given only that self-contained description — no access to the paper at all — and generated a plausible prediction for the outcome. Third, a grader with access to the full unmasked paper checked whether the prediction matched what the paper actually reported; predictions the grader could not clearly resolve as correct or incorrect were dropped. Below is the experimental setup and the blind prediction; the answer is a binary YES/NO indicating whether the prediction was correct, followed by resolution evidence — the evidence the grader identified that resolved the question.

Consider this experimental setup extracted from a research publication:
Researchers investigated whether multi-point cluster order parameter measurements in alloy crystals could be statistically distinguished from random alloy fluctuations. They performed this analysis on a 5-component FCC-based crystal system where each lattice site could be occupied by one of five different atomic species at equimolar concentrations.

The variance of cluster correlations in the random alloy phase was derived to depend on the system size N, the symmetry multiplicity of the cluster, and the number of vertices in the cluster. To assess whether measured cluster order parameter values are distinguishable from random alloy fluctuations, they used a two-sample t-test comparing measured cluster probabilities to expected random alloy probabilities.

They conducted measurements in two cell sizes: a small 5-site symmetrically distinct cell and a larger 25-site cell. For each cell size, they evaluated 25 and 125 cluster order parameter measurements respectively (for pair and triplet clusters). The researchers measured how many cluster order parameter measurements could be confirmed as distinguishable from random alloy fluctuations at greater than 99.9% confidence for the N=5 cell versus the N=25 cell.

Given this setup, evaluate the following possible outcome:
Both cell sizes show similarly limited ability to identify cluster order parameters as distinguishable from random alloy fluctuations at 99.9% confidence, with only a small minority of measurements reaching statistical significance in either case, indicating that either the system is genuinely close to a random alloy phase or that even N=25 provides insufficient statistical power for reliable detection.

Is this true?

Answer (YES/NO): NO